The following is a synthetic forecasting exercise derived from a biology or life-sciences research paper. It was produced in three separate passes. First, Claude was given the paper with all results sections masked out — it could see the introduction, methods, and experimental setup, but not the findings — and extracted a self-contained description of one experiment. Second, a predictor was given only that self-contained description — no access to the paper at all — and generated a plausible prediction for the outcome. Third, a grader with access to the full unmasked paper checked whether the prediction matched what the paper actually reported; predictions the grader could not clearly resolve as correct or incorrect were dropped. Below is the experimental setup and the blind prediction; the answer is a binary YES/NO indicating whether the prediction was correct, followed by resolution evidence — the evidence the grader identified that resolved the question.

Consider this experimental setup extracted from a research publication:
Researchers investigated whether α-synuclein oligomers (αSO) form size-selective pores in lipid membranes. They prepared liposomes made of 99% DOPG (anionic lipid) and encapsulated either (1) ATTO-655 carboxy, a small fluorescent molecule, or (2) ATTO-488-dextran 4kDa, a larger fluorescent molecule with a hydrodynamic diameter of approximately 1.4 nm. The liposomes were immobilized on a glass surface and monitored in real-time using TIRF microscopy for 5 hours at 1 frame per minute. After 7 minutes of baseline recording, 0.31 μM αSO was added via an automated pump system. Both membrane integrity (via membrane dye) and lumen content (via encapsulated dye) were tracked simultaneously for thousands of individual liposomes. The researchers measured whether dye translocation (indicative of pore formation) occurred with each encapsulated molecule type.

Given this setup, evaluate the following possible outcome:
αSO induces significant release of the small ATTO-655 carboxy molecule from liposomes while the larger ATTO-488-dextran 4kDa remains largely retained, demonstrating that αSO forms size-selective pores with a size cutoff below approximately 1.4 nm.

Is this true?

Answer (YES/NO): YES